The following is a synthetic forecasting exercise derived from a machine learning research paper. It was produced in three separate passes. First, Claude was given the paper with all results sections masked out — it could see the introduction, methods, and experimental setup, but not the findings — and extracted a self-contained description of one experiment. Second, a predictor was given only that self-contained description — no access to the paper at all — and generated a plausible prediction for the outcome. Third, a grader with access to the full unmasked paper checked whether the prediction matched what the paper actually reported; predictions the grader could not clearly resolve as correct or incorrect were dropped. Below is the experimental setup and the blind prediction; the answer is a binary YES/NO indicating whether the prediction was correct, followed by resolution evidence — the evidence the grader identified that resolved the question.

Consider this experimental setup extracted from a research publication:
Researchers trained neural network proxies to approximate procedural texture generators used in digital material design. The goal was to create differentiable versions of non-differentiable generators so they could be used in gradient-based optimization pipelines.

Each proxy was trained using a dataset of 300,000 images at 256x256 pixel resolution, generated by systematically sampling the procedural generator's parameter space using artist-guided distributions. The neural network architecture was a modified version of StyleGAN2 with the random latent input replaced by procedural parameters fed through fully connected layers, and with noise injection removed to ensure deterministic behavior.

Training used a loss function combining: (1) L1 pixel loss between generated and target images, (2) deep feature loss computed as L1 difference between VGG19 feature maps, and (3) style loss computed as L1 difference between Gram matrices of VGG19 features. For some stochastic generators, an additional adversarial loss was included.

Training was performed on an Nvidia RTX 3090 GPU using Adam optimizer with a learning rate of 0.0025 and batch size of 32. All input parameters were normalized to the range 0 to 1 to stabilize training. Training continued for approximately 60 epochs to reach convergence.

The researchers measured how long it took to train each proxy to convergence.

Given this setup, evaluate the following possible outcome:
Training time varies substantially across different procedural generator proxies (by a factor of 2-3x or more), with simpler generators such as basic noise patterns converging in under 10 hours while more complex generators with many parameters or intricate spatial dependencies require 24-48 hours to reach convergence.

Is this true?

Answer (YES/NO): NO